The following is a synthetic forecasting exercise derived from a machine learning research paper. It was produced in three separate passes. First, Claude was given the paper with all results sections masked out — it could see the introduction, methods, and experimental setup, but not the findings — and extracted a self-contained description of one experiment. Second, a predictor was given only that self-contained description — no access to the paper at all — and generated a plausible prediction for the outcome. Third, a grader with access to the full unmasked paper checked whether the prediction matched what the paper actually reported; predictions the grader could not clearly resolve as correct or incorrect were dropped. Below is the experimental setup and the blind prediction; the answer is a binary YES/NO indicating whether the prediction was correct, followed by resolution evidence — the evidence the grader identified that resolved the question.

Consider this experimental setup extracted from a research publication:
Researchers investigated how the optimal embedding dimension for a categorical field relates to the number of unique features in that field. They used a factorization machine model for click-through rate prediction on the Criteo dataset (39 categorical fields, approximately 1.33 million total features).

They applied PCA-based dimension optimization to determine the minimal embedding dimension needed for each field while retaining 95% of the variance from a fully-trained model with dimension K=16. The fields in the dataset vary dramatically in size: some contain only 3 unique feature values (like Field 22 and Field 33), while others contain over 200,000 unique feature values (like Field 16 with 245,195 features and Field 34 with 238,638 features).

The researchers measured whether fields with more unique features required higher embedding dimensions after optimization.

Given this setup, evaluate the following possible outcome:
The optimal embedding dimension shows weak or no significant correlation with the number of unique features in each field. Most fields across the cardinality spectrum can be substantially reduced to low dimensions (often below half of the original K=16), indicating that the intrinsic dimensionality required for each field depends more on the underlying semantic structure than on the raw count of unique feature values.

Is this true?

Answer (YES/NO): YES